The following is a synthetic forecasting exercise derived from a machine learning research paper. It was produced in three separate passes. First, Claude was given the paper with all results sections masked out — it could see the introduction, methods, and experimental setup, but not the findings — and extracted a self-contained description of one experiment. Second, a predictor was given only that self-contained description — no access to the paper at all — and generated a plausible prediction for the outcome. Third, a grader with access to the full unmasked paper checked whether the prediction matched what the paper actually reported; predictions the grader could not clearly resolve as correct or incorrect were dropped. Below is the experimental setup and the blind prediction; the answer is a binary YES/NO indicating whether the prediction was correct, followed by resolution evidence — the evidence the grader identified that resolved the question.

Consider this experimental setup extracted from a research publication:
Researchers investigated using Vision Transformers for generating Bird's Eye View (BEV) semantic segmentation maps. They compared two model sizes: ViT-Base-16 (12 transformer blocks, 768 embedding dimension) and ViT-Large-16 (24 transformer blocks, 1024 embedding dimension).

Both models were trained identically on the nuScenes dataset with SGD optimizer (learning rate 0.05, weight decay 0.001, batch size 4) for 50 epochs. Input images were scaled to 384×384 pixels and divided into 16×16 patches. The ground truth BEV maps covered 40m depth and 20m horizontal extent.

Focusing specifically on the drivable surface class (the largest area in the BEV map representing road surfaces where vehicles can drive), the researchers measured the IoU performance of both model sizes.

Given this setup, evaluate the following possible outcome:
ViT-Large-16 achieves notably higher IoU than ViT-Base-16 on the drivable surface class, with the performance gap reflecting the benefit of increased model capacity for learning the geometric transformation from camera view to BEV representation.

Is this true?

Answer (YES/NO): NO